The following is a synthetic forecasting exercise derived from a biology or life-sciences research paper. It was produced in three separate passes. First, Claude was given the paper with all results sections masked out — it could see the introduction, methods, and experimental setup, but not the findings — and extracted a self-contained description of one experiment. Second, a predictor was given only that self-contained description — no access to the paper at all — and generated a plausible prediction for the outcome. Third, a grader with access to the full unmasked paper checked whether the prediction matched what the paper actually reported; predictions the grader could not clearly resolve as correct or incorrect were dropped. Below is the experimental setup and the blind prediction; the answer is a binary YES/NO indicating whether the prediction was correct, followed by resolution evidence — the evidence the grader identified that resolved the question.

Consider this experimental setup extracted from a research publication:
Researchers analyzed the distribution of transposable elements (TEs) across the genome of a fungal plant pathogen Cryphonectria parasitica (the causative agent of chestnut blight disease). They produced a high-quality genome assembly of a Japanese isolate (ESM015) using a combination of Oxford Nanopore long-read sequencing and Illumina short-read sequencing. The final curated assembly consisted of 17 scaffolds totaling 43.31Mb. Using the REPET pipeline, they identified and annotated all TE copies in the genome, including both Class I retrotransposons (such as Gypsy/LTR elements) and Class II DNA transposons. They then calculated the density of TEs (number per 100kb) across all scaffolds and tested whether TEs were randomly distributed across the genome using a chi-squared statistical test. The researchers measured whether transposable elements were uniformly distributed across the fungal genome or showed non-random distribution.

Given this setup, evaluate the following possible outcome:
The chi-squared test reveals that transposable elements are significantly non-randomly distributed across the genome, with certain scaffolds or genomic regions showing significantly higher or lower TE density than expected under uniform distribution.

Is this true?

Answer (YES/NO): YES